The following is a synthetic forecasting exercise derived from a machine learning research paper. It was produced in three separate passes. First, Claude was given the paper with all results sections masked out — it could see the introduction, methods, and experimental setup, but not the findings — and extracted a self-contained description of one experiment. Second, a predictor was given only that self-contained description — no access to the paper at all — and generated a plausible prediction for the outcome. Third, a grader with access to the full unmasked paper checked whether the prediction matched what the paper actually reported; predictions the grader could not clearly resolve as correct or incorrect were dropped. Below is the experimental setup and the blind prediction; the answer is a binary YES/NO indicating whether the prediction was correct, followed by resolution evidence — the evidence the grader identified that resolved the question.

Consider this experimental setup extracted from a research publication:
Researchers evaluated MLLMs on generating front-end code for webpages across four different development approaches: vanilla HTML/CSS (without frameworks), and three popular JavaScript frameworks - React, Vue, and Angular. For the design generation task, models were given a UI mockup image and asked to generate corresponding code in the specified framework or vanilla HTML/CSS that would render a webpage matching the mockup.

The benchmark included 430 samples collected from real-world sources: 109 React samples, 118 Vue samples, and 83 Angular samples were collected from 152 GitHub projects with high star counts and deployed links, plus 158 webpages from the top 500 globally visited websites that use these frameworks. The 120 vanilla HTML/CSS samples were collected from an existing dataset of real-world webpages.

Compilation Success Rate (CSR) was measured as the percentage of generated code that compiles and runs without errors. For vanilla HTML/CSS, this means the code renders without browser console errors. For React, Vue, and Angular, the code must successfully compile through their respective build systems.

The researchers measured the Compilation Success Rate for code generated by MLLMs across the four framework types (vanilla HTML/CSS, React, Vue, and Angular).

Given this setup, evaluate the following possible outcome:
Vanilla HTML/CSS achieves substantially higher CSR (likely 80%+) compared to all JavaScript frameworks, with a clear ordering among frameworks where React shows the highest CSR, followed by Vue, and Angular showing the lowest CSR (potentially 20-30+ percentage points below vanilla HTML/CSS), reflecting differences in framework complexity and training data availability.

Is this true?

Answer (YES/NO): NO